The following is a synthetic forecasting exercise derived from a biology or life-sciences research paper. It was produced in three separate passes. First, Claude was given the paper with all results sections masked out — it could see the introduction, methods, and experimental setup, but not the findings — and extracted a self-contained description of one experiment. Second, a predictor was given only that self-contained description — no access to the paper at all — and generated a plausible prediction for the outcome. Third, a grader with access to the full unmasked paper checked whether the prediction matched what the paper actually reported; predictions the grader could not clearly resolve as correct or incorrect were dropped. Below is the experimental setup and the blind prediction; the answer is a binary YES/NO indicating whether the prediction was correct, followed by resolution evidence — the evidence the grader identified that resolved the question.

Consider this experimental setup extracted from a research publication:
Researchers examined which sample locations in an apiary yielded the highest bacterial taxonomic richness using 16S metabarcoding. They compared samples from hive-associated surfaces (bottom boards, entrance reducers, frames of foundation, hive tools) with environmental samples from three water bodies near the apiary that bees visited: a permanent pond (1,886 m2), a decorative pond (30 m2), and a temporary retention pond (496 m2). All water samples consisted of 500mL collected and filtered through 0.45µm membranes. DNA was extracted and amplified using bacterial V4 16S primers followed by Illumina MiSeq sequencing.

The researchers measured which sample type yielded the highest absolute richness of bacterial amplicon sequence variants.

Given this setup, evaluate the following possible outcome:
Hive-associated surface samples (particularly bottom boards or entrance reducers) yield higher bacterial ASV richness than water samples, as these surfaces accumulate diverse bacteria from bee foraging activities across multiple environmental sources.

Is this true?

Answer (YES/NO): NO